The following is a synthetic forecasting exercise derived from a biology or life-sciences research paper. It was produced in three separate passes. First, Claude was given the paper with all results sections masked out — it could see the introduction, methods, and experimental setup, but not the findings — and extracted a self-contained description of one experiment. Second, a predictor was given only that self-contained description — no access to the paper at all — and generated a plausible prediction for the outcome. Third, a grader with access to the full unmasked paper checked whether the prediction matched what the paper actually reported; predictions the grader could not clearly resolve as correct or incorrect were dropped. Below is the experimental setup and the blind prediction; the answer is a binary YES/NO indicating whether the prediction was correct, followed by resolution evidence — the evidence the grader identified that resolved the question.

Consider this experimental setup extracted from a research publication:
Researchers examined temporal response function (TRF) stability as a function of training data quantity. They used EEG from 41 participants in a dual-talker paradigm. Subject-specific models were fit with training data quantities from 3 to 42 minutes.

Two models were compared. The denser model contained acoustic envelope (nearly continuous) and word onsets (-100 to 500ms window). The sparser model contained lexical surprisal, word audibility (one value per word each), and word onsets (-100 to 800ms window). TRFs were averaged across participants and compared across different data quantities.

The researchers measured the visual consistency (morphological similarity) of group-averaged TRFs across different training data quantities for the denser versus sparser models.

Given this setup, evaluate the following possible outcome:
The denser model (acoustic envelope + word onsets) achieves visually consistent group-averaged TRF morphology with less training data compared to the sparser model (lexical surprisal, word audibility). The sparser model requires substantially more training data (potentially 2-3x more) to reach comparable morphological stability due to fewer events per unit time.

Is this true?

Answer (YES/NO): YES